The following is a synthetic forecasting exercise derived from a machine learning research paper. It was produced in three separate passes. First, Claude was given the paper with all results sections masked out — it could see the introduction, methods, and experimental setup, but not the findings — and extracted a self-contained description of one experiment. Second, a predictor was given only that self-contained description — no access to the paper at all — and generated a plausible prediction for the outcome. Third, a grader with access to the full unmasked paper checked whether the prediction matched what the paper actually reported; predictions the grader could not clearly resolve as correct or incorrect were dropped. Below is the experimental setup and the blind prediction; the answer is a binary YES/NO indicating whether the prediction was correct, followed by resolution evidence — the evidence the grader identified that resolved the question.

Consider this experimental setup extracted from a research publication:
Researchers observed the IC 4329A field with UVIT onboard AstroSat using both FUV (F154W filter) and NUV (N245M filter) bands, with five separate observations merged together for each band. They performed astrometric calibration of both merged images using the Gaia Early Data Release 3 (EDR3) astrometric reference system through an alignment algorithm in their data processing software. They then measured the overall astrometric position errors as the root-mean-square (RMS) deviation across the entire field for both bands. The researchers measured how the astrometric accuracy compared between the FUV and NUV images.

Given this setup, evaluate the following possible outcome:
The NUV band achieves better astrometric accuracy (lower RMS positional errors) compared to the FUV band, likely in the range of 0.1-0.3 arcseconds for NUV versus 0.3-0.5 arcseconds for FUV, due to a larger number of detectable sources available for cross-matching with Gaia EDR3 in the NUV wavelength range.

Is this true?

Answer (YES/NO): NO